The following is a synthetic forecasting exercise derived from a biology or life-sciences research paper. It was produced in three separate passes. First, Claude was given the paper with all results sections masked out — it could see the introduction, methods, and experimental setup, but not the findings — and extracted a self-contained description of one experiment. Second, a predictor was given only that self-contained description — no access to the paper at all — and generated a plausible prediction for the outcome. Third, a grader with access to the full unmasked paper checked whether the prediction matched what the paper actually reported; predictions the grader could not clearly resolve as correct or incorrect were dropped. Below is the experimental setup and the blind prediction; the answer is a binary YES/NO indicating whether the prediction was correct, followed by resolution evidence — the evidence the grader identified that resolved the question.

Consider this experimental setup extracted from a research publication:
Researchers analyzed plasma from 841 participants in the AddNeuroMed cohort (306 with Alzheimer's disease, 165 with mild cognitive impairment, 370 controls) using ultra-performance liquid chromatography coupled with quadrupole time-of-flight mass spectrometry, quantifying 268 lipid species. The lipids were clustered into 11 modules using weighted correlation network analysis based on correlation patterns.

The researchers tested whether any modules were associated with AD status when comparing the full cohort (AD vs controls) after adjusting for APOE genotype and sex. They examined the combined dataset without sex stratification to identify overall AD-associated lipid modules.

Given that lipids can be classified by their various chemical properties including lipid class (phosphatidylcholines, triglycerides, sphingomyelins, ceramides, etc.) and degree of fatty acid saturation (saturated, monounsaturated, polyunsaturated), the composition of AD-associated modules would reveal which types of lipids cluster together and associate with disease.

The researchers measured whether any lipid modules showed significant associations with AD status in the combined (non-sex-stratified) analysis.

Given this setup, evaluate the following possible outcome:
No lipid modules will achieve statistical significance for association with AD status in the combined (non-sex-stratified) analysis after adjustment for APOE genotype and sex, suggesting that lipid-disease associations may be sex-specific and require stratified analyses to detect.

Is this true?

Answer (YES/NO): NO